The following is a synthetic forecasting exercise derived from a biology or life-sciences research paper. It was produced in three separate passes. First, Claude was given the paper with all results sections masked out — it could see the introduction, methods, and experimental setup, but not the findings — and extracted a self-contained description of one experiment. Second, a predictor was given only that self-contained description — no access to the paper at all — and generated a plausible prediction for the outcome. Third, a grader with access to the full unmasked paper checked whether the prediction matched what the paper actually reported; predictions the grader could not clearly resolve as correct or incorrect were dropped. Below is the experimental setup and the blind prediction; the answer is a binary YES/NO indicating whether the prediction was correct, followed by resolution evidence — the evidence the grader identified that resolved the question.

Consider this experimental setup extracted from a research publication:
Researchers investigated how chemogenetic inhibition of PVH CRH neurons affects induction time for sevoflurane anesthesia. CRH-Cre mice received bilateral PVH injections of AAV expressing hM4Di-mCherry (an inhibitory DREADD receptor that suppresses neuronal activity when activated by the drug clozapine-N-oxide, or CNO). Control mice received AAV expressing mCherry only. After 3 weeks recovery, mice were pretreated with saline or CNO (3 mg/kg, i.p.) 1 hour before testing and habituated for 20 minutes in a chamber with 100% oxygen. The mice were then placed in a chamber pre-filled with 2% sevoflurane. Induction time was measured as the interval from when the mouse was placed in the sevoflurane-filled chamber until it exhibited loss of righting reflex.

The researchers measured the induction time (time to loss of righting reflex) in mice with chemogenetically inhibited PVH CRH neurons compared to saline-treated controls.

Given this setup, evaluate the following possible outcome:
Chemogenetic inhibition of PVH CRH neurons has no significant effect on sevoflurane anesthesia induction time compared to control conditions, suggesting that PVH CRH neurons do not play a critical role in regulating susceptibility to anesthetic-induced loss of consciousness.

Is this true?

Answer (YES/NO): NO